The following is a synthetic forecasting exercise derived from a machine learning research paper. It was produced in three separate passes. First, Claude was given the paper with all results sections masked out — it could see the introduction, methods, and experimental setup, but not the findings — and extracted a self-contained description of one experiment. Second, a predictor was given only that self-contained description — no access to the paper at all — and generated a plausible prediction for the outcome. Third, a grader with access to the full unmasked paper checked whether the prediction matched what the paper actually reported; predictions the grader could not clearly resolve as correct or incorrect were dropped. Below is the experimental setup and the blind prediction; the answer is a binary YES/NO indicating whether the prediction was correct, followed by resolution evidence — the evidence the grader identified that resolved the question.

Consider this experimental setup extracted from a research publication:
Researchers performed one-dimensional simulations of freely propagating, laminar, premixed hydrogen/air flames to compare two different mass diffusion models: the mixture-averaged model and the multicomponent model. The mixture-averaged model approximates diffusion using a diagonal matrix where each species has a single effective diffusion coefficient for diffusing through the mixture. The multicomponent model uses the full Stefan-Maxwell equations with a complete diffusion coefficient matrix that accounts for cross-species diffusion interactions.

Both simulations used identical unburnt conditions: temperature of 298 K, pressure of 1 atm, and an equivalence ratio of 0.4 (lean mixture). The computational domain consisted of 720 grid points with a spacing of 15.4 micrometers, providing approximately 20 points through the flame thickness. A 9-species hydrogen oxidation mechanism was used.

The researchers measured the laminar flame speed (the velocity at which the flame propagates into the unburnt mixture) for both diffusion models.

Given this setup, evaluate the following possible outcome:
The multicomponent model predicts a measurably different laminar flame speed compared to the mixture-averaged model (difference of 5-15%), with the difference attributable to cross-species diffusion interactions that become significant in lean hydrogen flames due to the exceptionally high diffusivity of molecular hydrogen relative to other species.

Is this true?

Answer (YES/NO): NO